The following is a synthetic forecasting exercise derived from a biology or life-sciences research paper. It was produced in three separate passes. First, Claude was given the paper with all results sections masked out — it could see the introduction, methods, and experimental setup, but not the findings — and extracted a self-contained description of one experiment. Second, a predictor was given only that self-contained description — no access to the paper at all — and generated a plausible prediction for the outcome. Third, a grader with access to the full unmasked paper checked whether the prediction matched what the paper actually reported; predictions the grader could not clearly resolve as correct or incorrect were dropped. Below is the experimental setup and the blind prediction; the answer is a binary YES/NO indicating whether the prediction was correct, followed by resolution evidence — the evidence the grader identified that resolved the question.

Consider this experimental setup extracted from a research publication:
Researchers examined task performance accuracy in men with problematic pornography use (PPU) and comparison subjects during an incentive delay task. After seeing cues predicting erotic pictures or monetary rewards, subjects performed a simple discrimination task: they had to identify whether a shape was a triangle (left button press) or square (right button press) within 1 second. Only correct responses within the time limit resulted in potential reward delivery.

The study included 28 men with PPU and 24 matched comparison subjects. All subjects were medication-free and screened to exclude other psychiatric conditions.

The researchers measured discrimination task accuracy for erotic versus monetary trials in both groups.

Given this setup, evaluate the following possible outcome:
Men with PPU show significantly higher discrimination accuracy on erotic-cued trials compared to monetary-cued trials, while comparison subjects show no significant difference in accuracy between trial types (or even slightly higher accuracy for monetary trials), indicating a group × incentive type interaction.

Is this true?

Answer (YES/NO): NO